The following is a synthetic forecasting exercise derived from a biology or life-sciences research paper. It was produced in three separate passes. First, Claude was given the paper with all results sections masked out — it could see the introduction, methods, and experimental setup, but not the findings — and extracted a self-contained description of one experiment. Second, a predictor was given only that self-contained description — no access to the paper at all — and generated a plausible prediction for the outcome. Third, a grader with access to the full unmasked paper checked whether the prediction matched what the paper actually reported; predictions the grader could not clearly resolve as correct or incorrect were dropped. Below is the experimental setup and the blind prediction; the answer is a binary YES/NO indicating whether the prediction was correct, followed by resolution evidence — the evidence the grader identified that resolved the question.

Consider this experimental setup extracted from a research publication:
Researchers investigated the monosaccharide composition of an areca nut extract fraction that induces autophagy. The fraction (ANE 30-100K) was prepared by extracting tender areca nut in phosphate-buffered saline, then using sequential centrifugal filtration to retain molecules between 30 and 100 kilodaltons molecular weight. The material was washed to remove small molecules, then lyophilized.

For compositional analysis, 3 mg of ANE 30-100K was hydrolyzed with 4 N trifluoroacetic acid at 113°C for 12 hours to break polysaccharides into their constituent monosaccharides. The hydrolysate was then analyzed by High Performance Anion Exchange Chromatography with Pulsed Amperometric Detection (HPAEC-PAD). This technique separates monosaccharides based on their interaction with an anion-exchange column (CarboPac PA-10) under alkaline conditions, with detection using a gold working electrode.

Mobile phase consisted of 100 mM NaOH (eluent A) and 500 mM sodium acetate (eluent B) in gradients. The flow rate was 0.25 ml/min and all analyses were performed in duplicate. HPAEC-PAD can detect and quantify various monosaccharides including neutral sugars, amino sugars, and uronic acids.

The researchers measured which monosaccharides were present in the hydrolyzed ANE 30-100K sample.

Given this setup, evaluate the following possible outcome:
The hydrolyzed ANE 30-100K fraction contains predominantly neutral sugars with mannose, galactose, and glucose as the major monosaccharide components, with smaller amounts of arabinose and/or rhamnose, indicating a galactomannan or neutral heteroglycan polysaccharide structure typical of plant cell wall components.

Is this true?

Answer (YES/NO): NO